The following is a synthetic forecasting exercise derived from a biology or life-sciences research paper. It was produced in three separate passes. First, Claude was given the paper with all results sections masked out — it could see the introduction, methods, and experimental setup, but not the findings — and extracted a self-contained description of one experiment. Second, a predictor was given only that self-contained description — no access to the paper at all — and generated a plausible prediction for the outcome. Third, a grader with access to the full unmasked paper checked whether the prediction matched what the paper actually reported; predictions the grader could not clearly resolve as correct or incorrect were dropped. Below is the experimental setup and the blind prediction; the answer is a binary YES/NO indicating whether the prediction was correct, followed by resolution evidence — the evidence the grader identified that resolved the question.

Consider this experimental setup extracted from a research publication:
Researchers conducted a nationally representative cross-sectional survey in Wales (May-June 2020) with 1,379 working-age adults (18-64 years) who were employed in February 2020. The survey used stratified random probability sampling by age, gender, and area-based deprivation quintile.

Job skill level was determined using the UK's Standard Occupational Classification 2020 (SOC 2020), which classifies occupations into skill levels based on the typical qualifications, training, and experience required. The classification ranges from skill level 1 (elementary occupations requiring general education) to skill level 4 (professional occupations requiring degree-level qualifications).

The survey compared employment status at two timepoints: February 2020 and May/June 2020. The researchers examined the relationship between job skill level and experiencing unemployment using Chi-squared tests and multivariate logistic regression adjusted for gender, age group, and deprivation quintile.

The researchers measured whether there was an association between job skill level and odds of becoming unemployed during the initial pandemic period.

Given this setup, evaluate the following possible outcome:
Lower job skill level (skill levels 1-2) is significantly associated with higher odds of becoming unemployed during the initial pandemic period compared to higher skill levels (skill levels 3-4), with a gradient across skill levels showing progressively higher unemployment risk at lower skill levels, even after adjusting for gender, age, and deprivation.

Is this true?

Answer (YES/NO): NO